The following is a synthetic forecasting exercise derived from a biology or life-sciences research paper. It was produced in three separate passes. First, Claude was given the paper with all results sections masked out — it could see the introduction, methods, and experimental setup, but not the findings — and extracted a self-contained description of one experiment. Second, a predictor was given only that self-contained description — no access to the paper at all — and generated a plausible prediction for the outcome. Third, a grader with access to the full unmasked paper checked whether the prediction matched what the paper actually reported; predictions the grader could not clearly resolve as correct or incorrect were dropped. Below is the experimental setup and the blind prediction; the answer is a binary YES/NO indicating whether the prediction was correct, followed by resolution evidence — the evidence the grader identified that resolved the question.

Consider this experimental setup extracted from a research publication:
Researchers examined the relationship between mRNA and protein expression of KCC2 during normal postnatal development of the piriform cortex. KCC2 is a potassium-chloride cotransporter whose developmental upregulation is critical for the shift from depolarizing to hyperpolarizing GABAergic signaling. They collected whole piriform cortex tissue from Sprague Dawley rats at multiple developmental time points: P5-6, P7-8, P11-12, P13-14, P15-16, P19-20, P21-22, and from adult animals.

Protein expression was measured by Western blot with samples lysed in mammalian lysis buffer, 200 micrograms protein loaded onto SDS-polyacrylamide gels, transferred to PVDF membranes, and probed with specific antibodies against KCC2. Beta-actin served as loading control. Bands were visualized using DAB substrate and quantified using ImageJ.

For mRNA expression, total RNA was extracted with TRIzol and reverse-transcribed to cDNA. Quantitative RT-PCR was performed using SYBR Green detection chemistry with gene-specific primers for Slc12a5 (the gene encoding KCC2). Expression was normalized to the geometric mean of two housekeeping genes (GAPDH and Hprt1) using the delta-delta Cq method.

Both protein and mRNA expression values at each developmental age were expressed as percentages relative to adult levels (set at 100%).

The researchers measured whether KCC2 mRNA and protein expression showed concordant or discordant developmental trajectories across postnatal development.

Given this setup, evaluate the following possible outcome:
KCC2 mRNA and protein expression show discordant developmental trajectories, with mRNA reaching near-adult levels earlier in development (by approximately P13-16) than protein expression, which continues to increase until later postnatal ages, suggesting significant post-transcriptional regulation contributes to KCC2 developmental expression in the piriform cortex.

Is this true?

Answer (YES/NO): NO